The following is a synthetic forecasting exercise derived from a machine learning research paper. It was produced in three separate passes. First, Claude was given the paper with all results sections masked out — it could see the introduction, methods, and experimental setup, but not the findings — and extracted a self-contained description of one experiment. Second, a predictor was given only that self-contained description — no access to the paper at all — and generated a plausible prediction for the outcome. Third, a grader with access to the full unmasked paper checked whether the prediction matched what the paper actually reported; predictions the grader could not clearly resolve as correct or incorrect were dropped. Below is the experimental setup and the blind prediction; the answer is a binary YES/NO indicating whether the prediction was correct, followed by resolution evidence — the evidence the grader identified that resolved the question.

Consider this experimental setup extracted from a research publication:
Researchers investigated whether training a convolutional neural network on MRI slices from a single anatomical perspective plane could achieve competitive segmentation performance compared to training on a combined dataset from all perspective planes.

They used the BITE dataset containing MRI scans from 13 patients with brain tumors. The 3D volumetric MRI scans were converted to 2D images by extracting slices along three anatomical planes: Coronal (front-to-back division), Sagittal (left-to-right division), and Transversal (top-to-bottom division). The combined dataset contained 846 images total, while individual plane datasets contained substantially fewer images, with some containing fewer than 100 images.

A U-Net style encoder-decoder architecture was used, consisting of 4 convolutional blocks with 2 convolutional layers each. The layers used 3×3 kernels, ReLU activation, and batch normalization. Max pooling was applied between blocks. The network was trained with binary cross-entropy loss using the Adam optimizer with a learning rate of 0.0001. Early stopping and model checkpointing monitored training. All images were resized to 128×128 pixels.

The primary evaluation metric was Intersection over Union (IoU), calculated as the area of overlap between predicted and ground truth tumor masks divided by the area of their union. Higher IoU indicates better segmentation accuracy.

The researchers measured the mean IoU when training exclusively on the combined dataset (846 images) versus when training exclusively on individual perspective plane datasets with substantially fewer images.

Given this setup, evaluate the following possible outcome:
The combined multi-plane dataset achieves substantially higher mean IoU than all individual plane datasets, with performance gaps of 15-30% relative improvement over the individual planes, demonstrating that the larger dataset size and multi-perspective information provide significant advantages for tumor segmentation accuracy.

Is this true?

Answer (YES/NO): NO